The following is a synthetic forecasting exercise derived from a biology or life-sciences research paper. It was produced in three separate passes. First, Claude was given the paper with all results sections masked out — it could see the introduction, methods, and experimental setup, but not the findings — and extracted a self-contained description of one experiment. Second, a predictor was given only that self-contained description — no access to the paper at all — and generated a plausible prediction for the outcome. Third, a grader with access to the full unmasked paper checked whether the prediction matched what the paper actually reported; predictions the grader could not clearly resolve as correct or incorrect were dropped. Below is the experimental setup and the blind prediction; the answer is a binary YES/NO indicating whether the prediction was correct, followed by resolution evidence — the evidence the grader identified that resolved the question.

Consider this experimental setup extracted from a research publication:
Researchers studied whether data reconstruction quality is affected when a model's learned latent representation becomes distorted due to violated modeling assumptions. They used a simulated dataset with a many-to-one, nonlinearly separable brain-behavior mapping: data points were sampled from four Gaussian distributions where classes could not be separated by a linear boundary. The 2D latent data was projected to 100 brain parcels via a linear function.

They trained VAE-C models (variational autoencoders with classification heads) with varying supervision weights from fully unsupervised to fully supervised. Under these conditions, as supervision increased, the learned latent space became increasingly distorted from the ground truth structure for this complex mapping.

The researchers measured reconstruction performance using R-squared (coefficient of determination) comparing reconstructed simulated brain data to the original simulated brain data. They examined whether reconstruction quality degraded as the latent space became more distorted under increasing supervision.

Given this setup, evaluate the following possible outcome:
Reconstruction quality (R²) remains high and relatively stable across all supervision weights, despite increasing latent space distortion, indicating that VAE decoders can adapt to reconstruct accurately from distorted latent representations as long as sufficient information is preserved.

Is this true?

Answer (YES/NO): YES